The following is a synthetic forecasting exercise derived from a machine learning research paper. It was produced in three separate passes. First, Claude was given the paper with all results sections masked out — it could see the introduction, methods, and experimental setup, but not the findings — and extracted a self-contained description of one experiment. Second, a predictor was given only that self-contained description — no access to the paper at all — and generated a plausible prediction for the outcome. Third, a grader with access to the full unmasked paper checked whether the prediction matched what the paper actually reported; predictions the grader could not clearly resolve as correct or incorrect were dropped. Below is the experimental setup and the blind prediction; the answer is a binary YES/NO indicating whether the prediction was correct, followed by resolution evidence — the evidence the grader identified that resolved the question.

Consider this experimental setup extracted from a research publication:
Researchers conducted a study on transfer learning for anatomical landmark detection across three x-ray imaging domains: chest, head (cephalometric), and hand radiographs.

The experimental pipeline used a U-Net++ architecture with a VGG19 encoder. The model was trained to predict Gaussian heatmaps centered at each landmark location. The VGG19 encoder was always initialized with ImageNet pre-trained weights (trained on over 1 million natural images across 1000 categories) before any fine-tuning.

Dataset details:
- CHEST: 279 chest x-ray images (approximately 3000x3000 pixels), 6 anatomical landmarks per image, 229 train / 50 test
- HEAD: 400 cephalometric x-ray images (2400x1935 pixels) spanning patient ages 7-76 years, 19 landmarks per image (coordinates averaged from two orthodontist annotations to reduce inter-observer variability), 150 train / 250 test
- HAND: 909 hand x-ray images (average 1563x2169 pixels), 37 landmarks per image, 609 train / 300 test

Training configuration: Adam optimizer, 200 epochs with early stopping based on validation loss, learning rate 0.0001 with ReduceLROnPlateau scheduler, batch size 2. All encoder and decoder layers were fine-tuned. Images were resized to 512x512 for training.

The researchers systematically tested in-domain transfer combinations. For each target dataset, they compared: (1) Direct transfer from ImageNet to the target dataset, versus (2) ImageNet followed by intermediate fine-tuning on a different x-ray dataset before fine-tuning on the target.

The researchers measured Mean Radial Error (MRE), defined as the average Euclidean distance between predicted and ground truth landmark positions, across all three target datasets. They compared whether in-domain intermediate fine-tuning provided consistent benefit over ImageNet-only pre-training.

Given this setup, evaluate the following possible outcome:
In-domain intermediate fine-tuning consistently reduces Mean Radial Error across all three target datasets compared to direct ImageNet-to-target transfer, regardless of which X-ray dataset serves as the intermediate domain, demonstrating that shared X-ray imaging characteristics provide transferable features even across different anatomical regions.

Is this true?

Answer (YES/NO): NO